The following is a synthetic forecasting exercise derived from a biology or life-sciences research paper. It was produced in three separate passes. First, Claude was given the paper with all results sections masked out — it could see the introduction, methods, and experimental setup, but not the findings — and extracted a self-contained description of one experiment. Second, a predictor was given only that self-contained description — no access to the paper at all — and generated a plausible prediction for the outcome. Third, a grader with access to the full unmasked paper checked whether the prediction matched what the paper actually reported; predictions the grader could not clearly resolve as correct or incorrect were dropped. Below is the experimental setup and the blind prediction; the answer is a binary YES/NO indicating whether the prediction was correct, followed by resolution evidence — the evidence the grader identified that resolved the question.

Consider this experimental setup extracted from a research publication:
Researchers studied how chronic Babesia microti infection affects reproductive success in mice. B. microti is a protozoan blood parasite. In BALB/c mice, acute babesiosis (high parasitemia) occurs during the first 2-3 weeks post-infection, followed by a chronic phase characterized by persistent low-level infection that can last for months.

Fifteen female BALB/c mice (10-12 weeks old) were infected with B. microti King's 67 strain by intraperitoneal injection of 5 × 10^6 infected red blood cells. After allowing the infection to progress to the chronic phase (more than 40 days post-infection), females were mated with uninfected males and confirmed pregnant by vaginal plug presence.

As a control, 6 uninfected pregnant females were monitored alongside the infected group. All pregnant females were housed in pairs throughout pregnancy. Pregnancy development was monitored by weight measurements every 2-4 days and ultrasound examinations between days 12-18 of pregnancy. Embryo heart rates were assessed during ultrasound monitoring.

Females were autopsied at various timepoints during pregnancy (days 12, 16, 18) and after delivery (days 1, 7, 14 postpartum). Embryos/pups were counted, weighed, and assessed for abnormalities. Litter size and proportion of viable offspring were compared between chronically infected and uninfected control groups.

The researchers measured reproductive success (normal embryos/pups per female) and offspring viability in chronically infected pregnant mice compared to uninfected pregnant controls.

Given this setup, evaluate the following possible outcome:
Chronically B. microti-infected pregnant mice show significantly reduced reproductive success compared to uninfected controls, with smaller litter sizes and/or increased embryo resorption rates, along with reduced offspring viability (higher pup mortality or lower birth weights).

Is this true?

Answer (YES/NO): NO